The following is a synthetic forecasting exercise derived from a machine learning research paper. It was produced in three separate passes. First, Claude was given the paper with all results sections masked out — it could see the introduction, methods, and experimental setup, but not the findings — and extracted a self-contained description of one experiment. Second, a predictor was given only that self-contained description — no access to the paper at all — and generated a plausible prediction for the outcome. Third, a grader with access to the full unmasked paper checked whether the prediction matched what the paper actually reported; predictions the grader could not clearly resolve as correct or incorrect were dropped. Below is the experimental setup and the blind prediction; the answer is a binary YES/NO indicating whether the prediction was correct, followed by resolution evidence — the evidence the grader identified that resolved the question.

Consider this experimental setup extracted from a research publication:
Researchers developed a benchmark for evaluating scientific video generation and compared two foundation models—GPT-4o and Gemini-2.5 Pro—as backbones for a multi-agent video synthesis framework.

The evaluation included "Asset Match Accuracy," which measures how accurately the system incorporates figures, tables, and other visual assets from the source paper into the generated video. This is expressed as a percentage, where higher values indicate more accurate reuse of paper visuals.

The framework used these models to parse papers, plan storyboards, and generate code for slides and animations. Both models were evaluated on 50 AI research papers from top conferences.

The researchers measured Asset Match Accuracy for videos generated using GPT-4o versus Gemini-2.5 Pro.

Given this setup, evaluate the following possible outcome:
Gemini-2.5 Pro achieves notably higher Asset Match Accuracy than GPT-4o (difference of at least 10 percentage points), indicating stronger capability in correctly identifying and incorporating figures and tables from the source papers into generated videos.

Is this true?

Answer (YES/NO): NO